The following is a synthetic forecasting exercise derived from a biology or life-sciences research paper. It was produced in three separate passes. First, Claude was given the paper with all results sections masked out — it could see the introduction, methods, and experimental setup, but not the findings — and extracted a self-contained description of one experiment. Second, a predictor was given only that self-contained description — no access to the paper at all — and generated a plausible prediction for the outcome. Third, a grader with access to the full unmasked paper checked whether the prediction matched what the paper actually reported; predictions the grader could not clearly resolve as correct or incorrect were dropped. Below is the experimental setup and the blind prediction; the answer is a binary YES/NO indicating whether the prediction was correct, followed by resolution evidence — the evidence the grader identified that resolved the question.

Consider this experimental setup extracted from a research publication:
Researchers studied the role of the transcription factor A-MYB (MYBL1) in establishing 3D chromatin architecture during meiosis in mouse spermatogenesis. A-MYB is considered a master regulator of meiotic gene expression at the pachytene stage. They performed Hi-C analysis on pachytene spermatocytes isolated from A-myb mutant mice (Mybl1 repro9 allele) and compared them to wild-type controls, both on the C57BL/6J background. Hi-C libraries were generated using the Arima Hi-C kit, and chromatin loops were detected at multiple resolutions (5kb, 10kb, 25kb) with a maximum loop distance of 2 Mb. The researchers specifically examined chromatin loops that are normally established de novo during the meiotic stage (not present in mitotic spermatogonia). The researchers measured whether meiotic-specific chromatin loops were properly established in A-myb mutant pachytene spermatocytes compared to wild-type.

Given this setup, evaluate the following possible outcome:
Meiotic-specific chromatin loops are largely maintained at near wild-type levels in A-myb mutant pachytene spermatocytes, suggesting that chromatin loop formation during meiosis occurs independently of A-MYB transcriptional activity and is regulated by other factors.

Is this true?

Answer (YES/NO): NO